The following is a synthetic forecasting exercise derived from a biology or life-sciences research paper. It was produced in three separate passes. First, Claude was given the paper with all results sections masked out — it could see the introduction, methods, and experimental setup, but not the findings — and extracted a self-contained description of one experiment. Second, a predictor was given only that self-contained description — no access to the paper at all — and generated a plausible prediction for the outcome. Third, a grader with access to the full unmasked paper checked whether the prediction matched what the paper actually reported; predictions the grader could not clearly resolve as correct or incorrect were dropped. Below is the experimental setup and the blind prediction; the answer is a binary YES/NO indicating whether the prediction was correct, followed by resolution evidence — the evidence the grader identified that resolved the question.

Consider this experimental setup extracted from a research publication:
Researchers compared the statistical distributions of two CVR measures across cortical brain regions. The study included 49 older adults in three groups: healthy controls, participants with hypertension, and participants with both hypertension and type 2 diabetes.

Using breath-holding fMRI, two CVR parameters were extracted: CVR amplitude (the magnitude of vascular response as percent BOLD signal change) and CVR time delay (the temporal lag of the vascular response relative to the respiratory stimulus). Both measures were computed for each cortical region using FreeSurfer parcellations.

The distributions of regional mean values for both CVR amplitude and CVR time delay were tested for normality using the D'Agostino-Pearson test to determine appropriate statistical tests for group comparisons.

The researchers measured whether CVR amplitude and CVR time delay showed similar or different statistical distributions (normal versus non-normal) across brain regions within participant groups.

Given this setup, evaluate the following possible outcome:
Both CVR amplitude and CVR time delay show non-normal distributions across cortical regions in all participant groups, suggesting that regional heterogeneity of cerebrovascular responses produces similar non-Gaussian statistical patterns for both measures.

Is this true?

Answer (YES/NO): NO